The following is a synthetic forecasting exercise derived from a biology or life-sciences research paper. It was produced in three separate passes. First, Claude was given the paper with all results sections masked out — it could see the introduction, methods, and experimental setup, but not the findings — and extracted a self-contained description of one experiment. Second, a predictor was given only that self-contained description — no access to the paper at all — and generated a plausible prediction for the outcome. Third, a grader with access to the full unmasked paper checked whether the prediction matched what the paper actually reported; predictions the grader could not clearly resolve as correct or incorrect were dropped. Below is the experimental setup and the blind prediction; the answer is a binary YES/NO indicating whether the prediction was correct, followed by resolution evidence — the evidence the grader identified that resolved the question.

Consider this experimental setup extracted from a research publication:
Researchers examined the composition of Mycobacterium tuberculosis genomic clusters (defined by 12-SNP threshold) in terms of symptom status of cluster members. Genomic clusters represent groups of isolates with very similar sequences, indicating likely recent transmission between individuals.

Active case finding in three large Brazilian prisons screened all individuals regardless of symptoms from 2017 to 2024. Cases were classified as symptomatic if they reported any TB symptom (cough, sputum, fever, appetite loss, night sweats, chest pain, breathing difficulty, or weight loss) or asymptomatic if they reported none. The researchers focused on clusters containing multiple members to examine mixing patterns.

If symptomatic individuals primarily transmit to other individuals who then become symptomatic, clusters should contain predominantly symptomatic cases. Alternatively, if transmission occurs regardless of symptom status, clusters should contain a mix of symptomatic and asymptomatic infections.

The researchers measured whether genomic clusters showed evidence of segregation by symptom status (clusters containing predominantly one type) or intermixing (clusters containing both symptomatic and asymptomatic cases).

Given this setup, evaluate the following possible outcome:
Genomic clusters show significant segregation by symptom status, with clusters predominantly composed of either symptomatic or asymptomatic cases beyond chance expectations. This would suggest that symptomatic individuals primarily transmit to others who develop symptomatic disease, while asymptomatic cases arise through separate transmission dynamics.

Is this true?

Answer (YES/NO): NO